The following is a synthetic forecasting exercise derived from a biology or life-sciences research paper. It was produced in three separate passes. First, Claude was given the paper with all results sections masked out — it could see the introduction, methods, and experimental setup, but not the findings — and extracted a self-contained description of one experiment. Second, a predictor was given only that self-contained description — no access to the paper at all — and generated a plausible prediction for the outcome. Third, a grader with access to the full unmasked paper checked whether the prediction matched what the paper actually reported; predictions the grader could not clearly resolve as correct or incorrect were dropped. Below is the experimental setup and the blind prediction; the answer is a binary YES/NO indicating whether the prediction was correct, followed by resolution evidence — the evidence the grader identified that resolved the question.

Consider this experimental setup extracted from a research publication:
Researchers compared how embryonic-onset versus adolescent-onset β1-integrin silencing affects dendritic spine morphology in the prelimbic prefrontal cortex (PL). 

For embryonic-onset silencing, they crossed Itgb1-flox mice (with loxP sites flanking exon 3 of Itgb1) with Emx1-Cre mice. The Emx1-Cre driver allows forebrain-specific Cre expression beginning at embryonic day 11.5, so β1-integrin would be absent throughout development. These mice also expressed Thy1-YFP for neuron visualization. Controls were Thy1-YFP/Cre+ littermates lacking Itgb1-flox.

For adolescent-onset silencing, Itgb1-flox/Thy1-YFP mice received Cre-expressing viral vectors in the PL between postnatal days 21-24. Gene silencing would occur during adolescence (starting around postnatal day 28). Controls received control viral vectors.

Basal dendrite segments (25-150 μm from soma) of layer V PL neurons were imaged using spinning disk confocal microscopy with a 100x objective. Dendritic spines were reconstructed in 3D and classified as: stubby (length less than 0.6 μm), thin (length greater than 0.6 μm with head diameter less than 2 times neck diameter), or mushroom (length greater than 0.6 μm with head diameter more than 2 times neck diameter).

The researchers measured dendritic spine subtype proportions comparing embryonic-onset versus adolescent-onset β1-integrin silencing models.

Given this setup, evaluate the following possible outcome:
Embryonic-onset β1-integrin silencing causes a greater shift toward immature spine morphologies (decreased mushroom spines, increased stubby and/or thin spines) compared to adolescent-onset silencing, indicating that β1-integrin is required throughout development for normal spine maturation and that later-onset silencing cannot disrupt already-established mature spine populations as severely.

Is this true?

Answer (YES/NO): NO